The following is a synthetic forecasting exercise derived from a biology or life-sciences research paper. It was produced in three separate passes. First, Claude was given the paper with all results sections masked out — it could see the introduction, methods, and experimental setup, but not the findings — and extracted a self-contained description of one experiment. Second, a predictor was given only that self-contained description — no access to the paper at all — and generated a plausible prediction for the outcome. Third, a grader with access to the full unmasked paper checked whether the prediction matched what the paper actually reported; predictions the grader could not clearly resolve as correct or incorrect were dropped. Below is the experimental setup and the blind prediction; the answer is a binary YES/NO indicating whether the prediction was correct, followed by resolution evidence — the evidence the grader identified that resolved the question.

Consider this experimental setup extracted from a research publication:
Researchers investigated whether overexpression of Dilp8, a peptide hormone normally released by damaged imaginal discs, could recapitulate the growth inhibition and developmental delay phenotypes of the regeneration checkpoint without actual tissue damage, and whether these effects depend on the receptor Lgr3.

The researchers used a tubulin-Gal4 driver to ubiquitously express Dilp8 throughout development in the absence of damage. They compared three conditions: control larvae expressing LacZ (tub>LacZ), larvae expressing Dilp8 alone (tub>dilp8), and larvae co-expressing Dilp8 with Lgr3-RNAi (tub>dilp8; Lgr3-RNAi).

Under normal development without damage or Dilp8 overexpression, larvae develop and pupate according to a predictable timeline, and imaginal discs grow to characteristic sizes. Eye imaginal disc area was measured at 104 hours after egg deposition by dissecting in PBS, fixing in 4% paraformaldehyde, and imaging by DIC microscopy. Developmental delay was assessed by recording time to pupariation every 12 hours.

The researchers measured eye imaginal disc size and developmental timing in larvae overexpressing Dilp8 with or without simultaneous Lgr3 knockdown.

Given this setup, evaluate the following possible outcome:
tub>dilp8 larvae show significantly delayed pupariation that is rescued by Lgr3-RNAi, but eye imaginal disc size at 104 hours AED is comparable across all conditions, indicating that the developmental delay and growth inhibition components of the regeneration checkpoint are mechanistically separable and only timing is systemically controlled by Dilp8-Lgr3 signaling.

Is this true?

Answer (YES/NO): NO